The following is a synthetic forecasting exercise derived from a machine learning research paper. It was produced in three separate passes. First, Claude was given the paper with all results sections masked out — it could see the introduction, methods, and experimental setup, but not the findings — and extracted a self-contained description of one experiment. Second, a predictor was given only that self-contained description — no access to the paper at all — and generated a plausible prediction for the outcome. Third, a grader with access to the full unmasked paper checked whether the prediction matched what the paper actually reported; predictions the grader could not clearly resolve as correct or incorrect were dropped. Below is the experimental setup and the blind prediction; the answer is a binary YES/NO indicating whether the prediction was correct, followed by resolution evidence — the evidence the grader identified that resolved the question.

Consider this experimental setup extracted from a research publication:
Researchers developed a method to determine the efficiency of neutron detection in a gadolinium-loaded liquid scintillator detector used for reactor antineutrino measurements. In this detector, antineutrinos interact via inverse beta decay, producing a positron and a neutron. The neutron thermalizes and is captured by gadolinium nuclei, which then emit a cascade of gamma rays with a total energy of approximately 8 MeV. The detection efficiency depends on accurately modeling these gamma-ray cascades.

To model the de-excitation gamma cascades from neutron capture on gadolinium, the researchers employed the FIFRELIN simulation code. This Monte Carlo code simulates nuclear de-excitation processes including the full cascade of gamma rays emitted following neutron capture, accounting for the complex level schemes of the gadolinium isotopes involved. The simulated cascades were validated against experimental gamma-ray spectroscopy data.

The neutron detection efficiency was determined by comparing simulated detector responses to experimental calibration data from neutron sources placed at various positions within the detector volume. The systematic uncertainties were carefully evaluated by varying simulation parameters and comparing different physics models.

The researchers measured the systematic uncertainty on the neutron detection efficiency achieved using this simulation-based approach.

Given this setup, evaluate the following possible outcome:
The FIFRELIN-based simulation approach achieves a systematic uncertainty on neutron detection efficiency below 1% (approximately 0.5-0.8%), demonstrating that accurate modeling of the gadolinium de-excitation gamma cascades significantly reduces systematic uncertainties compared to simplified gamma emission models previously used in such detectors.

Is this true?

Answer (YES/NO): YES